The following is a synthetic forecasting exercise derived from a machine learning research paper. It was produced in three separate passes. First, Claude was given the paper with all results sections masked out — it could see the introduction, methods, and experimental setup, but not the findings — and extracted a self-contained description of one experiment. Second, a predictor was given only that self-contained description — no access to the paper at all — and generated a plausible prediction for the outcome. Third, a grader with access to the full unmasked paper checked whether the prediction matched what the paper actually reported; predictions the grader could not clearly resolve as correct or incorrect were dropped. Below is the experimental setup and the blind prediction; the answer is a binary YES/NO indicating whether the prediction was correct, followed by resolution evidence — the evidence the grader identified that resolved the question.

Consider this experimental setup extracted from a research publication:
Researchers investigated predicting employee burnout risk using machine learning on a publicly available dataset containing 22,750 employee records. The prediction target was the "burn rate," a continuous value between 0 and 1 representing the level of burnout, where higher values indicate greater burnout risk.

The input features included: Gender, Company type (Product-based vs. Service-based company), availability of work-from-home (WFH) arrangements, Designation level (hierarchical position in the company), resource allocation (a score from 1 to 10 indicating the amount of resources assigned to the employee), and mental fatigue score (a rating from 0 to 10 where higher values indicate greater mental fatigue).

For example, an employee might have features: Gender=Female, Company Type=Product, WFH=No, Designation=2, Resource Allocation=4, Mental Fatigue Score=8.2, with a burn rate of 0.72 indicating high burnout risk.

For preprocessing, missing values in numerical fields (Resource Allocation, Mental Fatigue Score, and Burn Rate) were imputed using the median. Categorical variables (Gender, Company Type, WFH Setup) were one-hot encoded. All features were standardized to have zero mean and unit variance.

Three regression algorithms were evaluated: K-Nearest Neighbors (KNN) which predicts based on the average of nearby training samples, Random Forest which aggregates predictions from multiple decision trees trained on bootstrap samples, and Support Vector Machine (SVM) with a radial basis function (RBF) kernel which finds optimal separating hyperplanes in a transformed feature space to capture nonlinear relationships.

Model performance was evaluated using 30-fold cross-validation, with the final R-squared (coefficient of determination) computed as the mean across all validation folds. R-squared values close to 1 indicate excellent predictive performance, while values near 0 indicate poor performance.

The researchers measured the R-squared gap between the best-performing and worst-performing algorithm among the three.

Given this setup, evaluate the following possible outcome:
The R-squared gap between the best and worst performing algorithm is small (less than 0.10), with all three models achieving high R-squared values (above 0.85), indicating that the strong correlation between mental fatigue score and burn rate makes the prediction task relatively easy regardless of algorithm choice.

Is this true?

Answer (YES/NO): NO